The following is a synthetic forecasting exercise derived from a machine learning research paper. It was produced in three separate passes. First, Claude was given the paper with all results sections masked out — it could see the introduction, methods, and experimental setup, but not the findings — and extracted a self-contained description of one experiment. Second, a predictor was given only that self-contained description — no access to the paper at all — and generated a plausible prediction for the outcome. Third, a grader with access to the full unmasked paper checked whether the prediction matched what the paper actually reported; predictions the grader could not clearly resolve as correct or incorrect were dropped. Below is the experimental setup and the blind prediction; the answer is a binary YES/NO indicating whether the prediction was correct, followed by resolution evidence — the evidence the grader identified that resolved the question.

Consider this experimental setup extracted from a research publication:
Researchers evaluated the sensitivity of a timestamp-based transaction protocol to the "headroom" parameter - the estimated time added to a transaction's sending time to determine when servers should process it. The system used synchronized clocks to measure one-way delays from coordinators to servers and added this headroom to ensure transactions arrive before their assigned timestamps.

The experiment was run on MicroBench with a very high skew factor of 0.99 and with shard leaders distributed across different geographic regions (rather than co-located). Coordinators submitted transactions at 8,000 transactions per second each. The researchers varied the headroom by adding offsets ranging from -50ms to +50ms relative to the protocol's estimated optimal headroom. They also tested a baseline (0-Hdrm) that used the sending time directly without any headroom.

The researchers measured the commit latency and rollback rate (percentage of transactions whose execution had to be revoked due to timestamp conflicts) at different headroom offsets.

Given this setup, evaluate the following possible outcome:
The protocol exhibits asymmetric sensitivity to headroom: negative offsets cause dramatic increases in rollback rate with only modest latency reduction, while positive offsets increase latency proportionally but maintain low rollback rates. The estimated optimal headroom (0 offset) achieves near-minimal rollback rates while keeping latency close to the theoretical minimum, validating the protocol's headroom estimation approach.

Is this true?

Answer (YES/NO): NO